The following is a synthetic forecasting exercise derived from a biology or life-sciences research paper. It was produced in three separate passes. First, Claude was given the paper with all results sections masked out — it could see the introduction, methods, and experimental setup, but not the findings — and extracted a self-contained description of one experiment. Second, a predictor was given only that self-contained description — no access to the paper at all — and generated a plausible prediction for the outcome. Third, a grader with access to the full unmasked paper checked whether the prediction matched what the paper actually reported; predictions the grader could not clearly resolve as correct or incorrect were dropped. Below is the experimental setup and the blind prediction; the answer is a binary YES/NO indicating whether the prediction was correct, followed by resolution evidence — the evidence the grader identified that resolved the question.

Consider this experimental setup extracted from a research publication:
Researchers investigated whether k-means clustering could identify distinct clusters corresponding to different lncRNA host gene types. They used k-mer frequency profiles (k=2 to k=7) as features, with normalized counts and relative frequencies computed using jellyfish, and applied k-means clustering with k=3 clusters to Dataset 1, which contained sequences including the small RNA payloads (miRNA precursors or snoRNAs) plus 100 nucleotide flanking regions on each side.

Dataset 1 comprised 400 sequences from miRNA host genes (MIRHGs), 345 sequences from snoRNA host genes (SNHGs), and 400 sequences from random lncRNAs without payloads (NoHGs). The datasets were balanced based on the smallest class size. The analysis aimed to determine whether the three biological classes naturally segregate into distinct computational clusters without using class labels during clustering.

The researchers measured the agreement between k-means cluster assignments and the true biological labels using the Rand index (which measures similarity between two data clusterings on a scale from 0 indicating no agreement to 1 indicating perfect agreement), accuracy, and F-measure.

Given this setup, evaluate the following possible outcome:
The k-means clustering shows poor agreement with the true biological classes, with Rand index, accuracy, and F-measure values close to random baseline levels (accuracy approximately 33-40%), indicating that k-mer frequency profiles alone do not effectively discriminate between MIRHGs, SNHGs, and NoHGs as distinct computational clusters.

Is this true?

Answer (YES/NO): YES